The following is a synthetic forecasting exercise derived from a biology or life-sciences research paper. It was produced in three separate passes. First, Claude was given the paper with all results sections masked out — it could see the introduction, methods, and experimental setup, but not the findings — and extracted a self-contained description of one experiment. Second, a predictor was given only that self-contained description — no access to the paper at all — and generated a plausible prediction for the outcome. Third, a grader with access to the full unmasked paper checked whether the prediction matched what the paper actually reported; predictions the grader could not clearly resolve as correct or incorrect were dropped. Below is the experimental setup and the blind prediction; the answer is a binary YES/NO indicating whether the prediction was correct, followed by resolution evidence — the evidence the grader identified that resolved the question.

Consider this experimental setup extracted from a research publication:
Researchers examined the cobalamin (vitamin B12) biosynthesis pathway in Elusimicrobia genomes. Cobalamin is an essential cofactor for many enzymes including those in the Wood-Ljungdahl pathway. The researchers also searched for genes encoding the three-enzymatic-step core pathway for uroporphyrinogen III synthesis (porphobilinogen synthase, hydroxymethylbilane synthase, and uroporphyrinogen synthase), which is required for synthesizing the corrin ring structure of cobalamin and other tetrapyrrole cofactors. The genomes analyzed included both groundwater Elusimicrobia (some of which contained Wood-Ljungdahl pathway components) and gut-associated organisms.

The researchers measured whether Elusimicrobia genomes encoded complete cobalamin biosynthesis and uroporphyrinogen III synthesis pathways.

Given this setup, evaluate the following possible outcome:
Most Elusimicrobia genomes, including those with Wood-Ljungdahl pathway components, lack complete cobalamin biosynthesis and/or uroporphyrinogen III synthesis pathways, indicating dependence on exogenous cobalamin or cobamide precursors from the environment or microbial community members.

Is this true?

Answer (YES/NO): YES